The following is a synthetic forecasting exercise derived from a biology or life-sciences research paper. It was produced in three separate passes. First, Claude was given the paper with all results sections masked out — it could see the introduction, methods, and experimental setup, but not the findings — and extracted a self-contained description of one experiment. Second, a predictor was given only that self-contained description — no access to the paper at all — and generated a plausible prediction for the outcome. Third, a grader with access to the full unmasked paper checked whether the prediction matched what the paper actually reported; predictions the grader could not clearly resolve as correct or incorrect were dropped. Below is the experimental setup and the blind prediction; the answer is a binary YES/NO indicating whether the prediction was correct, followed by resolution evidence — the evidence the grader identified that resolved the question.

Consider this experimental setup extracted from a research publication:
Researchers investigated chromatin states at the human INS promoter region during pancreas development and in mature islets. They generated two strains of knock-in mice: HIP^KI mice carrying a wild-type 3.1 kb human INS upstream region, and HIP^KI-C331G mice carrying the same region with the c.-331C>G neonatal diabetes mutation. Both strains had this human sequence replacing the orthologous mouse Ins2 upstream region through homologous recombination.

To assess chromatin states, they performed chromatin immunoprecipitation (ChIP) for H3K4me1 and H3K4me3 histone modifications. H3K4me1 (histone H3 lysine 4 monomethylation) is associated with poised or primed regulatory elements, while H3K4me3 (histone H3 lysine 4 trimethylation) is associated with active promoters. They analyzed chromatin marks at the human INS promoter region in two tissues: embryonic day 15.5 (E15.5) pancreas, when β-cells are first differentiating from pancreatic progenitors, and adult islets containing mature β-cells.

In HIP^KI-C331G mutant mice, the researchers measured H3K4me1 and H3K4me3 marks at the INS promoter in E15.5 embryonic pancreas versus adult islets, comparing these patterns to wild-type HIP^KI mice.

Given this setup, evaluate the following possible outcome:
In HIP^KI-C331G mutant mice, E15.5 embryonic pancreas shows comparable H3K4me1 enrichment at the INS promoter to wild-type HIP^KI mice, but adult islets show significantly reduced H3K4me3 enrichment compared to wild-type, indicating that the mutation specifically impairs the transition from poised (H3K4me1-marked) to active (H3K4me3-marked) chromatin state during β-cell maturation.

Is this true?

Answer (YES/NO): YES